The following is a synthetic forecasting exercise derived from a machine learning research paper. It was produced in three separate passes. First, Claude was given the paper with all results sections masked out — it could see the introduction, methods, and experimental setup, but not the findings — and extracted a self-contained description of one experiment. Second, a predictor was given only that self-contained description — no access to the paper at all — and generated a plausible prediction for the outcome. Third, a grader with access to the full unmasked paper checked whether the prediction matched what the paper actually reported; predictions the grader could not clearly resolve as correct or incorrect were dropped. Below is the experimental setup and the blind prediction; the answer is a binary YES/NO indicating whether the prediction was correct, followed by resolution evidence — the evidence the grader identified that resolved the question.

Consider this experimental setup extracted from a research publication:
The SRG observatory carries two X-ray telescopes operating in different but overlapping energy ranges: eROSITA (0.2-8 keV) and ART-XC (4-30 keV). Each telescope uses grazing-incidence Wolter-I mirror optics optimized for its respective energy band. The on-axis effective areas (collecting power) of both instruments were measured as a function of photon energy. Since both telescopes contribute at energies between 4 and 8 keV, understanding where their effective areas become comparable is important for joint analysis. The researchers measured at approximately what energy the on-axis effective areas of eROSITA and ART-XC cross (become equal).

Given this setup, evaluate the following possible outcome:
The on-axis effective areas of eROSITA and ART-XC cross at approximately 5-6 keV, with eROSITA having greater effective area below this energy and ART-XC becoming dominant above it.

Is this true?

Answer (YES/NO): YES